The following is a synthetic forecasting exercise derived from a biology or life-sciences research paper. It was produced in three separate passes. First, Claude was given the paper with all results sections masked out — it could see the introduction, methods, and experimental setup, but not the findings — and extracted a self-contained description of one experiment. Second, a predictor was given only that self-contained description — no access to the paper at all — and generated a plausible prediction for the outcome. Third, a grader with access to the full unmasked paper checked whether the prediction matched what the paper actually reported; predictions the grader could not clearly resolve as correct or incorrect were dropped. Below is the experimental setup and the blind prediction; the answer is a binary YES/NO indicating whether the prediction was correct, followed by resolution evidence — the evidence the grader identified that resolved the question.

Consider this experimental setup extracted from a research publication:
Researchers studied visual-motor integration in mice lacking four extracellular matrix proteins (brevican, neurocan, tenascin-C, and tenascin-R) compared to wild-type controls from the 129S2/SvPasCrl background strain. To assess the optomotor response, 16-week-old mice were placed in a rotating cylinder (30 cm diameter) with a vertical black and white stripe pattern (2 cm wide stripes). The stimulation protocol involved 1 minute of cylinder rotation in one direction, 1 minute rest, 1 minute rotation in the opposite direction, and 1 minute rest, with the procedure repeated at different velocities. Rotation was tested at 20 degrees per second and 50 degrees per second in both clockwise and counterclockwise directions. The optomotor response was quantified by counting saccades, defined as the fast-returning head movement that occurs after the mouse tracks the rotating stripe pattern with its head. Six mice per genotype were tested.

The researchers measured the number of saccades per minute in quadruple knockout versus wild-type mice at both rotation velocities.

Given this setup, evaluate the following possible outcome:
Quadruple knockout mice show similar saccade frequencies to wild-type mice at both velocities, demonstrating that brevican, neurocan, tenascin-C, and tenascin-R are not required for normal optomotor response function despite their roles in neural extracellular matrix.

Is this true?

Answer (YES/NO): NO